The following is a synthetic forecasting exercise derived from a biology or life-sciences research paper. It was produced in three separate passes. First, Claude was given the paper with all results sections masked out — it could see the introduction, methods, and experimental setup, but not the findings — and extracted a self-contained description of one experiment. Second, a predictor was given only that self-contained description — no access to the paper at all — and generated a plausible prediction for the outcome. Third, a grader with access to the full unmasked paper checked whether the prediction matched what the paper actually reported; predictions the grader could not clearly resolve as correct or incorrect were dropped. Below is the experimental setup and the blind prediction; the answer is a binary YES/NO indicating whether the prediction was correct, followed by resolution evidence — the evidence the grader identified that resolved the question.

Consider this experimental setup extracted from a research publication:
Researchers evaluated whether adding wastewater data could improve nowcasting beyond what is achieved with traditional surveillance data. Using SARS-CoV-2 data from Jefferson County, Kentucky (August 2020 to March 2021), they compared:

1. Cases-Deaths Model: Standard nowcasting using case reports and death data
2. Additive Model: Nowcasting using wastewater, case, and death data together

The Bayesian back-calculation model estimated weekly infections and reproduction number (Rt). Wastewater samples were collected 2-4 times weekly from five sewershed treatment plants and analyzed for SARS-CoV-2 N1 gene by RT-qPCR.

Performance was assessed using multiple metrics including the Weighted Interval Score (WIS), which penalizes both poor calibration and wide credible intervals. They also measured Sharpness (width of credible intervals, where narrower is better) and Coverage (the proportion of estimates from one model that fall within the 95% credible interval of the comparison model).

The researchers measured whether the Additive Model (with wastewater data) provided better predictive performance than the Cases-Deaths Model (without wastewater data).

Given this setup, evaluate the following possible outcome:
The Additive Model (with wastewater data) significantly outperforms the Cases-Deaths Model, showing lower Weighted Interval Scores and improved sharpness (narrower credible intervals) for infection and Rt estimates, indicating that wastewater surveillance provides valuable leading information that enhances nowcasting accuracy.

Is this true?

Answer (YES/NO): NO